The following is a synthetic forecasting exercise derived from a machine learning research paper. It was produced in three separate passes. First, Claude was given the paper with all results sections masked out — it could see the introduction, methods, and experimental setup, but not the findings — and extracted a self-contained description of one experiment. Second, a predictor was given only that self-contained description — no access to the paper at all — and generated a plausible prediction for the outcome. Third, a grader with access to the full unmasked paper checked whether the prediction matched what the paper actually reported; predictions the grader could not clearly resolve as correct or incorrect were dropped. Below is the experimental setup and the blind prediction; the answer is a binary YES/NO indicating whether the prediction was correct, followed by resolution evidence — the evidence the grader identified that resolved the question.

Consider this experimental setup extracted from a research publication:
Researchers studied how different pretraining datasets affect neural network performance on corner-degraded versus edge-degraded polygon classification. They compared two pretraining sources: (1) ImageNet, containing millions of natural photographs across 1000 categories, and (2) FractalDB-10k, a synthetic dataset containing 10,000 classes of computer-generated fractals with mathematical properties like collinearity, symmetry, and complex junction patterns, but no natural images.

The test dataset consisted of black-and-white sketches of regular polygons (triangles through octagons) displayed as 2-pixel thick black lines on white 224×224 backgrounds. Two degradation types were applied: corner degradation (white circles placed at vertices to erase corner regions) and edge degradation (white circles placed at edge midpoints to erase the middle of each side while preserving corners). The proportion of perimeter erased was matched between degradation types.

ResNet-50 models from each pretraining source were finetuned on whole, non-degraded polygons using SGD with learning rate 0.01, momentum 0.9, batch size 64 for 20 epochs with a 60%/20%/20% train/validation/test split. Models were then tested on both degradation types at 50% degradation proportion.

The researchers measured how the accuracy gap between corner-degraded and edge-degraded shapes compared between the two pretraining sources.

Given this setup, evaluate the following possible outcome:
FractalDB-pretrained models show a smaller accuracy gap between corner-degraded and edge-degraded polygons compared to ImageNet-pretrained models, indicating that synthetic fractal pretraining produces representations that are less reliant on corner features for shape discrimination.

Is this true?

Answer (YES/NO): NO